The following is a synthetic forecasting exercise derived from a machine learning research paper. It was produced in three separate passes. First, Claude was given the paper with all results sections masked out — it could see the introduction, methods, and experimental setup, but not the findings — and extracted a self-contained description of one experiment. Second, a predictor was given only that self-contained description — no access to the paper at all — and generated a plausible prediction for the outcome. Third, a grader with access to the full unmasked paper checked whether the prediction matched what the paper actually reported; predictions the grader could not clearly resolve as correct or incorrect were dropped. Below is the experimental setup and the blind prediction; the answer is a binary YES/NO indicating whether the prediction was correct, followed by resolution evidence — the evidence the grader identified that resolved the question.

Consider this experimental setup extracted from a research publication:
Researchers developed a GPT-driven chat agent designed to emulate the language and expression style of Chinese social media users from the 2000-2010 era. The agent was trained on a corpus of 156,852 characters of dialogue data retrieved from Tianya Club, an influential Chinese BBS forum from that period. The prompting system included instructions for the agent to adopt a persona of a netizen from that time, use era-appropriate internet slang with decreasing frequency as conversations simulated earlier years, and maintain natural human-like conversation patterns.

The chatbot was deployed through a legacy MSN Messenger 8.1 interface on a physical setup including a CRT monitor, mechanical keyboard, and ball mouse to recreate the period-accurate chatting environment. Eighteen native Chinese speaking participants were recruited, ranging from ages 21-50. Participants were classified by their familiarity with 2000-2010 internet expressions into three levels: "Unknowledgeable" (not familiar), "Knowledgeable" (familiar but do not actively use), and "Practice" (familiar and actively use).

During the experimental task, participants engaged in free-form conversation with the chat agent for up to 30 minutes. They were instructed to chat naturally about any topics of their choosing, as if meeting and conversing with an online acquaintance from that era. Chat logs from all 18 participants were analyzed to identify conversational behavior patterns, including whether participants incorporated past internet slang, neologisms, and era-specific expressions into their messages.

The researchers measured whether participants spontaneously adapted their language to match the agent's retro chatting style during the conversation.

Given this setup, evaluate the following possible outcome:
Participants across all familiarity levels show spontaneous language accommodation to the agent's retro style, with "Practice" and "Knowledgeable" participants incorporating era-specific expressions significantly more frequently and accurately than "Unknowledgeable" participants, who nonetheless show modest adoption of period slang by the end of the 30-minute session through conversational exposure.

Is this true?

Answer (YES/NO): NO